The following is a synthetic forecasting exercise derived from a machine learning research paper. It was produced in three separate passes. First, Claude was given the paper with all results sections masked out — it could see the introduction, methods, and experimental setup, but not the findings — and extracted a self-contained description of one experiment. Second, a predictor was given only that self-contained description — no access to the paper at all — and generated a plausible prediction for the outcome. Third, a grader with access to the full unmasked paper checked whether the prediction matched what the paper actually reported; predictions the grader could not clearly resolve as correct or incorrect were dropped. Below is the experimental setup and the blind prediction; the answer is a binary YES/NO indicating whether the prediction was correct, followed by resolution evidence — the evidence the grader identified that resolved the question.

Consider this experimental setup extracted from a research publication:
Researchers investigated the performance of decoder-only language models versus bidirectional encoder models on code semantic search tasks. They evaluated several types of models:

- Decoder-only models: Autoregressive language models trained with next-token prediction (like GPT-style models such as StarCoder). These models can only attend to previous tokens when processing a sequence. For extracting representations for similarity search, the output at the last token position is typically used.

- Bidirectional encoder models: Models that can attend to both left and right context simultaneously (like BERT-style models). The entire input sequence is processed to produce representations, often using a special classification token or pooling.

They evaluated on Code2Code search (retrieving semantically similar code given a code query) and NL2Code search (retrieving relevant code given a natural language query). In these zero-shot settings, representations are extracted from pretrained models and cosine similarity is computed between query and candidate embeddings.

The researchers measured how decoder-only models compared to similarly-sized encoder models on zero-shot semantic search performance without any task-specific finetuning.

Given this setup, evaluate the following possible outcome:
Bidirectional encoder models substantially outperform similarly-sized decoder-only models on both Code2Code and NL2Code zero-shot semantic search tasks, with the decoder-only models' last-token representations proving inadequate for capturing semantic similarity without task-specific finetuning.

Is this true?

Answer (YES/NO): YES